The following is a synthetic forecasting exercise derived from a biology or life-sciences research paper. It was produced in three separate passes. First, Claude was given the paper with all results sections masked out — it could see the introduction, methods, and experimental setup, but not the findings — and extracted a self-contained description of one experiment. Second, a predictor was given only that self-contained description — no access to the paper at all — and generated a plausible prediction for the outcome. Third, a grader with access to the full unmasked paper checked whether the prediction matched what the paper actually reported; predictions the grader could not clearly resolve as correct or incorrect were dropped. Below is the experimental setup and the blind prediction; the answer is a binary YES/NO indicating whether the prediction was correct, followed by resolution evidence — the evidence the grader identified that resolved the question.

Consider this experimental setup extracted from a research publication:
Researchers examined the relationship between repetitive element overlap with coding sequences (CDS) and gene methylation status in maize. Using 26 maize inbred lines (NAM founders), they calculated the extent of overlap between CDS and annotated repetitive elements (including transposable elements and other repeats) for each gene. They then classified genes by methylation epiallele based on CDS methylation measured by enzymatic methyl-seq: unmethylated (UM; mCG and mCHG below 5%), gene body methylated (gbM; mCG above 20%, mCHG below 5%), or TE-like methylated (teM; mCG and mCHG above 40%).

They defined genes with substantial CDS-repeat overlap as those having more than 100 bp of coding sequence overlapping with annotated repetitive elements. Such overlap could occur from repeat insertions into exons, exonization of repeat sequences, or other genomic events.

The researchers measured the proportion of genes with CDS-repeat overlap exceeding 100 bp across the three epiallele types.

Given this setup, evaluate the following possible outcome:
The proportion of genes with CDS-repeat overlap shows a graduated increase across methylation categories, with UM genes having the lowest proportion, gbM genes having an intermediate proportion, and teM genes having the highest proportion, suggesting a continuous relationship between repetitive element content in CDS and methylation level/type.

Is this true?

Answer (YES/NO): NO